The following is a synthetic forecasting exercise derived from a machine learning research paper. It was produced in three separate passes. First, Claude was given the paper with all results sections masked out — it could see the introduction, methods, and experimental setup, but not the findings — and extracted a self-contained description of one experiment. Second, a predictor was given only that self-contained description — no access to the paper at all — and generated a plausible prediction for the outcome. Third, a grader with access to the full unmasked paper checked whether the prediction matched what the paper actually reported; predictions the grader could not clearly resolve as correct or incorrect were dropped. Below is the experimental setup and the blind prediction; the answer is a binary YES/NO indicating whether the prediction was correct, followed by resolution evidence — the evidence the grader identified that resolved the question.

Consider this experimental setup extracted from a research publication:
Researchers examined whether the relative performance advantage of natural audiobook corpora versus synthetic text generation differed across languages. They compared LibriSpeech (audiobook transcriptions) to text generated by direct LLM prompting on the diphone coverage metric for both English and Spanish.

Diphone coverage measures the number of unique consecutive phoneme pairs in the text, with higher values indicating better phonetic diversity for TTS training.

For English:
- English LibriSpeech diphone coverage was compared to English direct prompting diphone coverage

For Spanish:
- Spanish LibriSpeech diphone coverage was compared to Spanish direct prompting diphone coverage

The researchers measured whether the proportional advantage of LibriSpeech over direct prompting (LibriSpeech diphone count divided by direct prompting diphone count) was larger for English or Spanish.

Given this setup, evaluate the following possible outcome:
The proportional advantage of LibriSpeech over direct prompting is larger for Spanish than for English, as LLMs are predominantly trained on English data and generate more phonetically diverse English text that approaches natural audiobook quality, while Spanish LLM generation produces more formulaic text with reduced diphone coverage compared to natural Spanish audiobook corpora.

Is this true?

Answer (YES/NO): YES